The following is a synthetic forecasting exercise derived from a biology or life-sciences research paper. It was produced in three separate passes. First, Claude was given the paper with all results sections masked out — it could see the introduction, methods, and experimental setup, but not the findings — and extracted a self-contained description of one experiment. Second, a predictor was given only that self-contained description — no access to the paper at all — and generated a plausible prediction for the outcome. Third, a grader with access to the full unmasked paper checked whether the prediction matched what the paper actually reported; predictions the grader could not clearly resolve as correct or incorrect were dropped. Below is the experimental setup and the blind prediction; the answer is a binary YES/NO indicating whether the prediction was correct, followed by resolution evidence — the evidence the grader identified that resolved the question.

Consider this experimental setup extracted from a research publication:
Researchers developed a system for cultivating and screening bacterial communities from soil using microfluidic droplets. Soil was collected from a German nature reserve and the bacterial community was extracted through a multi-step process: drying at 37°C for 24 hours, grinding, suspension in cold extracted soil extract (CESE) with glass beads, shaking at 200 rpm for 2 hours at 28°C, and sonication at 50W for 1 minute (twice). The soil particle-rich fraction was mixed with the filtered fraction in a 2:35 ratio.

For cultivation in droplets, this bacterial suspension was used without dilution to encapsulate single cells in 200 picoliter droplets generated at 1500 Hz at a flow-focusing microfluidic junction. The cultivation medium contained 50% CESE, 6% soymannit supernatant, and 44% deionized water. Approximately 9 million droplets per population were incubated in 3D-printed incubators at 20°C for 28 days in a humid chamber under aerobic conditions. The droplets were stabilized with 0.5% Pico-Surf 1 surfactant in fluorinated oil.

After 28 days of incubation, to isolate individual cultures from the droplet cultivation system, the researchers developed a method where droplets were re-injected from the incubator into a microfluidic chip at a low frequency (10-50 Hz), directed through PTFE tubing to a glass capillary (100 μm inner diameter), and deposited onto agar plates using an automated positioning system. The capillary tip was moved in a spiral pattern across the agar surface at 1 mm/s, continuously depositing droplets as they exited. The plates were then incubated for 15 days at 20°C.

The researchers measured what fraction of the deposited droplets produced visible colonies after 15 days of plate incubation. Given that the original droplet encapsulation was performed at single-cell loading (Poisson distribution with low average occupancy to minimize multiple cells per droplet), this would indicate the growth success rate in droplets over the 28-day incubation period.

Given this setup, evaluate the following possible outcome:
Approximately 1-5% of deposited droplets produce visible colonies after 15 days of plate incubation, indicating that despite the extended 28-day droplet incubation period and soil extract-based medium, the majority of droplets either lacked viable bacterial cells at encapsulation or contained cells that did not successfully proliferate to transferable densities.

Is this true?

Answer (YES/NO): NO